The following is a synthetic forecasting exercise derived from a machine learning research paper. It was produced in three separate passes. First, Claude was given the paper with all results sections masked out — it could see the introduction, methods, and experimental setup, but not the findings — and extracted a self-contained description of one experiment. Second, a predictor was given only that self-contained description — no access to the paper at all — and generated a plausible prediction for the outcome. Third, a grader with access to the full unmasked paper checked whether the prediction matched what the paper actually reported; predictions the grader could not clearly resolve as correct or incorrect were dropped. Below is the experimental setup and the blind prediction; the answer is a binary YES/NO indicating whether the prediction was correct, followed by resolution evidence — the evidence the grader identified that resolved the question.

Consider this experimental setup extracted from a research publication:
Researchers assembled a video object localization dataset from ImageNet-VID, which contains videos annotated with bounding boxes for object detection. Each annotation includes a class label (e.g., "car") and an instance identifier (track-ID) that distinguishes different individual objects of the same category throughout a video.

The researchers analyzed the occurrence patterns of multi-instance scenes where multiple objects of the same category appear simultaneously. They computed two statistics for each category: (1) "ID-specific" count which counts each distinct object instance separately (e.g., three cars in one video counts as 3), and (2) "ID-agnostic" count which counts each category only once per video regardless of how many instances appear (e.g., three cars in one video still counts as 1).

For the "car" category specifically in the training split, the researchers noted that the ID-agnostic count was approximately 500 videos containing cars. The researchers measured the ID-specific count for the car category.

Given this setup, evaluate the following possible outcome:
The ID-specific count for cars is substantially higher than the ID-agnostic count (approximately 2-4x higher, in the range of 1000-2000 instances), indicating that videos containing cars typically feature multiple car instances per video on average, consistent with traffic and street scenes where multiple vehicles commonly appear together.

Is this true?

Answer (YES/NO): YES